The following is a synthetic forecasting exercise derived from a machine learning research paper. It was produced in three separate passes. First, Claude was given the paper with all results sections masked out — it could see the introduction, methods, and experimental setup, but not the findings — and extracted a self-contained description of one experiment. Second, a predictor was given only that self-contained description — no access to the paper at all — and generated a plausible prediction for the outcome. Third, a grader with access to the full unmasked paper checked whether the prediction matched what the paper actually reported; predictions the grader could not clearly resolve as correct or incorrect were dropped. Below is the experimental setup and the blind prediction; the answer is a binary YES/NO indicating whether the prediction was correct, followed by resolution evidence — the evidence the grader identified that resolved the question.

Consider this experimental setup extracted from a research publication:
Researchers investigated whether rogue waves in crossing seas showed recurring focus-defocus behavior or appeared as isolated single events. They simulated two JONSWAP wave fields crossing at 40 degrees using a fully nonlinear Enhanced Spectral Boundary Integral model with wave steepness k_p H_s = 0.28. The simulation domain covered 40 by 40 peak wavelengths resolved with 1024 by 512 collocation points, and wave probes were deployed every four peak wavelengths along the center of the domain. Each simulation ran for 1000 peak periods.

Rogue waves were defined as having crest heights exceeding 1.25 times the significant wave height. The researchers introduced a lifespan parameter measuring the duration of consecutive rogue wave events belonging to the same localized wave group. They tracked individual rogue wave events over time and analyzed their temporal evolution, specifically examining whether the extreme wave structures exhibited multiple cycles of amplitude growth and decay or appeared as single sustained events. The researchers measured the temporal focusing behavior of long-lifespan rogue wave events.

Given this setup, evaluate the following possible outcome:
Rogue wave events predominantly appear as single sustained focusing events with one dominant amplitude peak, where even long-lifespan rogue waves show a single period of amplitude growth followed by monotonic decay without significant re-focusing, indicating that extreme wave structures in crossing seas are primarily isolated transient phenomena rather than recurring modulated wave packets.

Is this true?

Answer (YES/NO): NO